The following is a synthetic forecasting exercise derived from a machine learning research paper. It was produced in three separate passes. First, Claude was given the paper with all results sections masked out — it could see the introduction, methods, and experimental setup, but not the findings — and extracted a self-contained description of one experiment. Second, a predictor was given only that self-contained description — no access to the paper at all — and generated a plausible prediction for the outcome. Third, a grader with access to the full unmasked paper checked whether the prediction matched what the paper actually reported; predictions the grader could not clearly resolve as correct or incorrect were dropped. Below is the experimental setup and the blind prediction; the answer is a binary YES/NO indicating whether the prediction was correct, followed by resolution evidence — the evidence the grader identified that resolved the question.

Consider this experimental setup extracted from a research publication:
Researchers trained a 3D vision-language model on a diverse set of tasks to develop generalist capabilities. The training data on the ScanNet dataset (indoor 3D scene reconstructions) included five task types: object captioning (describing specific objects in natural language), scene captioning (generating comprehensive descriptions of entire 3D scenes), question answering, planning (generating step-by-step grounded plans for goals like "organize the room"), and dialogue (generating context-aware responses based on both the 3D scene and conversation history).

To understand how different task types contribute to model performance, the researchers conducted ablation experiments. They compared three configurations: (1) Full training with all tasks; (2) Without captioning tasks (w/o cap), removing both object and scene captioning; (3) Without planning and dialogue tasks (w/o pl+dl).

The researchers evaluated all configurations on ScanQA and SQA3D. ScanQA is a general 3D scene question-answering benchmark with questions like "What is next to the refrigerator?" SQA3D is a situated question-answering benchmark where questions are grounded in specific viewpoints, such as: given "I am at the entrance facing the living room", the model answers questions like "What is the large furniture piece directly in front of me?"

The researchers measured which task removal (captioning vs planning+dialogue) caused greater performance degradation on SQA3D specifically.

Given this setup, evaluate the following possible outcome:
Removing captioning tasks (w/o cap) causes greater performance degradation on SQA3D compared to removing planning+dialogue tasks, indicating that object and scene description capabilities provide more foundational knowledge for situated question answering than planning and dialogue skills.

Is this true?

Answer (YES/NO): YES